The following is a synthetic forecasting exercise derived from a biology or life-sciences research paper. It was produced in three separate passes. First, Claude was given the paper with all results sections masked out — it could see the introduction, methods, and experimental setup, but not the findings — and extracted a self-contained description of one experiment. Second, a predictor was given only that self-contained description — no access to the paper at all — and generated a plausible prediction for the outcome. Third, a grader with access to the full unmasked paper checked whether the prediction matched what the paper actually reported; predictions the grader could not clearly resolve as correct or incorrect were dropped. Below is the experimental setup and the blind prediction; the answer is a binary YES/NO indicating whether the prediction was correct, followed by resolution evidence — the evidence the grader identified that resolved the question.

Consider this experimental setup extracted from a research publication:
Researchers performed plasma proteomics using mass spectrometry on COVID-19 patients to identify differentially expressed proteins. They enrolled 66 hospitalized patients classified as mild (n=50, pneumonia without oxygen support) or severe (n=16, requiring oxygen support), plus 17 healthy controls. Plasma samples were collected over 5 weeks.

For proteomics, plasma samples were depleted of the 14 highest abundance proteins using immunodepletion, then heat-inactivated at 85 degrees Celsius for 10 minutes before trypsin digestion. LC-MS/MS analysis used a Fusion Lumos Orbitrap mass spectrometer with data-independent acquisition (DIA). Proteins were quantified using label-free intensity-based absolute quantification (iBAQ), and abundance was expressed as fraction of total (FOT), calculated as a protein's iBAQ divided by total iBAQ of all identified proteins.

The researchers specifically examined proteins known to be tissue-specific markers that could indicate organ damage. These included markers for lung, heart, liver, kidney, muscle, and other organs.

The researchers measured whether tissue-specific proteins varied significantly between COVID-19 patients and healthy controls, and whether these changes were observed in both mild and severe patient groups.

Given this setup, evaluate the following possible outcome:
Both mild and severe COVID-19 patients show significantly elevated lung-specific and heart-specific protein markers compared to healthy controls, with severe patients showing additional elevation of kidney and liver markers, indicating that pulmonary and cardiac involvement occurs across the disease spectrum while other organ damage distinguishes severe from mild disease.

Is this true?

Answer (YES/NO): NO